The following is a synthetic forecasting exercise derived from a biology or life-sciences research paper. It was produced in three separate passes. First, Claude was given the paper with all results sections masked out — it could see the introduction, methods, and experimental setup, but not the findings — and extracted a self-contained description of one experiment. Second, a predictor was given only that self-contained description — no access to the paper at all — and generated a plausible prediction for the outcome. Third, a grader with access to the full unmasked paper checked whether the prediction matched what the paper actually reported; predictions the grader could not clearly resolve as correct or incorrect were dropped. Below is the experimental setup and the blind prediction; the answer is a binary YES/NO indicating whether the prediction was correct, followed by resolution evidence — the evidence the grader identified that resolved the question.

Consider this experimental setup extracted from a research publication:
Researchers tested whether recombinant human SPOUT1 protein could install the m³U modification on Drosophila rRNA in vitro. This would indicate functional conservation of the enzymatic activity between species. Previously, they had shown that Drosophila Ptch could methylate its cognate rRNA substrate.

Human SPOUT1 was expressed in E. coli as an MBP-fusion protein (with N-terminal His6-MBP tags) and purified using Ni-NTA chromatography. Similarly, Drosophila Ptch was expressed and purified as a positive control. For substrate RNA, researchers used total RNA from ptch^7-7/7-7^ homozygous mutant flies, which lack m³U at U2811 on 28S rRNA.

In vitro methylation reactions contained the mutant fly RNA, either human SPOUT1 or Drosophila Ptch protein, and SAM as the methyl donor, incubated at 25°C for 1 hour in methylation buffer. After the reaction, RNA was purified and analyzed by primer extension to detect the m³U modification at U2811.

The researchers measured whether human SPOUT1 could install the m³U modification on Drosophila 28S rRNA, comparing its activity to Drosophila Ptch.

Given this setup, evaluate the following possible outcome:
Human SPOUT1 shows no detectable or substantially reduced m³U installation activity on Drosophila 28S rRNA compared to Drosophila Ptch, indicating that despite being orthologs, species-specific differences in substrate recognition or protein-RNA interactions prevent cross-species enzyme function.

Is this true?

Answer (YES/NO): NO